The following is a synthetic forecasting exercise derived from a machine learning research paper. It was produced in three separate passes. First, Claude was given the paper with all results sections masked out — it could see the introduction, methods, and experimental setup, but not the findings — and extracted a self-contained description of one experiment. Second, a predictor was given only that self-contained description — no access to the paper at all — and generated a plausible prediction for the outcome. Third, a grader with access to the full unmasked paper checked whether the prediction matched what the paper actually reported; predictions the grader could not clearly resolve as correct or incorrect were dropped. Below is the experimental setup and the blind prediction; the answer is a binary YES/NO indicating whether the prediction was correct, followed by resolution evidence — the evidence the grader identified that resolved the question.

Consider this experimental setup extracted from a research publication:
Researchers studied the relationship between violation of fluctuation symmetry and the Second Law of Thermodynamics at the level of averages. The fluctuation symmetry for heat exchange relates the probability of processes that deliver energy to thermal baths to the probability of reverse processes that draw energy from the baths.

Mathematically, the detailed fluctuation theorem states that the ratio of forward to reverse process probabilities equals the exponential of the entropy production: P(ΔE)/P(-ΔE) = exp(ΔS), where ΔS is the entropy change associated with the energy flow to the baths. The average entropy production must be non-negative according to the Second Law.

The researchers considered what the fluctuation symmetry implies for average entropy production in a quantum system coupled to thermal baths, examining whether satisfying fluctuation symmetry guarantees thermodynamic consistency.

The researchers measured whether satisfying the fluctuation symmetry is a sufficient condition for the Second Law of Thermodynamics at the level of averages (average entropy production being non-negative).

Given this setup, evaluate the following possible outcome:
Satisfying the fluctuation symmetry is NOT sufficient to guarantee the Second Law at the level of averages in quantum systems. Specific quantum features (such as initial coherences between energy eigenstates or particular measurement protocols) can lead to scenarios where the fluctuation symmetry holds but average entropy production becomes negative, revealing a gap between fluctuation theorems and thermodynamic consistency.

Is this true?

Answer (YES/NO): NO